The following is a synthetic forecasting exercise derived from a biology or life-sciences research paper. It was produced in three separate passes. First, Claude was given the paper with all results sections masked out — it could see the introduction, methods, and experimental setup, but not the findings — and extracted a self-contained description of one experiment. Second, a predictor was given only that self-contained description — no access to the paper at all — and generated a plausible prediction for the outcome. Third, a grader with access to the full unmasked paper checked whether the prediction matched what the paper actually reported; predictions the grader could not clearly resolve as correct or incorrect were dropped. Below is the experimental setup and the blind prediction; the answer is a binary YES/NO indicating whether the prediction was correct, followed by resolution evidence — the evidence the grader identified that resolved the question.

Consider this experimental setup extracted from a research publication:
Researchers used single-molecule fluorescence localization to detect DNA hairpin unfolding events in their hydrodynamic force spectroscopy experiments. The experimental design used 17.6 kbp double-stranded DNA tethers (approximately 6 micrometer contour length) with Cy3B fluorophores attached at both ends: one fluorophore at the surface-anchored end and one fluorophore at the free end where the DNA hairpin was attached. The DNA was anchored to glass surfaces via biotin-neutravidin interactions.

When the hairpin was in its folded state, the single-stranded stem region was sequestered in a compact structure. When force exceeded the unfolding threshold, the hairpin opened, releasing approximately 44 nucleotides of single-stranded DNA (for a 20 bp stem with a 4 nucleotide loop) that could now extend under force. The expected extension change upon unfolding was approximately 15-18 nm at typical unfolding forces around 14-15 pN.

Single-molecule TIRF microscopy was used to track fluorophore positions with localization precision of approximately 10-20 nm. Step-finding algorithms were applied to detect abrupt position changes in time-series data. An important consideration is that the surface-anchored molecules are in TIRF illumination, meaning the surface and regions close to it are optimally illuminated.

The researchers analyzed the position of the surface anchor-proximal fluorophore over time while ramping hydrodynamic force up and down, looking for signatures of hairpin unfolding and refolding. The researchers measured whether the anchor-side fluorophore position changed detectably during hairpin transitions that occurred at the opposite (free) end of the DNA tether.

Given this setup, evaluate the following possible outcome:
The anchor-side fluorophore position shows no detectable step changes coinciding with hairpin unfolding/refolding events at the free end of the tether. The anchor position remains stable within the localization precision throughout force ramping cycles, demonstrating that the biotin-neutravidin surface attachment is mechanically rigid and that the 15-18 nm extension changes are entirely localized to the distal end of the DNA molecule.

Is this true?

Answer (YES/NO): NO